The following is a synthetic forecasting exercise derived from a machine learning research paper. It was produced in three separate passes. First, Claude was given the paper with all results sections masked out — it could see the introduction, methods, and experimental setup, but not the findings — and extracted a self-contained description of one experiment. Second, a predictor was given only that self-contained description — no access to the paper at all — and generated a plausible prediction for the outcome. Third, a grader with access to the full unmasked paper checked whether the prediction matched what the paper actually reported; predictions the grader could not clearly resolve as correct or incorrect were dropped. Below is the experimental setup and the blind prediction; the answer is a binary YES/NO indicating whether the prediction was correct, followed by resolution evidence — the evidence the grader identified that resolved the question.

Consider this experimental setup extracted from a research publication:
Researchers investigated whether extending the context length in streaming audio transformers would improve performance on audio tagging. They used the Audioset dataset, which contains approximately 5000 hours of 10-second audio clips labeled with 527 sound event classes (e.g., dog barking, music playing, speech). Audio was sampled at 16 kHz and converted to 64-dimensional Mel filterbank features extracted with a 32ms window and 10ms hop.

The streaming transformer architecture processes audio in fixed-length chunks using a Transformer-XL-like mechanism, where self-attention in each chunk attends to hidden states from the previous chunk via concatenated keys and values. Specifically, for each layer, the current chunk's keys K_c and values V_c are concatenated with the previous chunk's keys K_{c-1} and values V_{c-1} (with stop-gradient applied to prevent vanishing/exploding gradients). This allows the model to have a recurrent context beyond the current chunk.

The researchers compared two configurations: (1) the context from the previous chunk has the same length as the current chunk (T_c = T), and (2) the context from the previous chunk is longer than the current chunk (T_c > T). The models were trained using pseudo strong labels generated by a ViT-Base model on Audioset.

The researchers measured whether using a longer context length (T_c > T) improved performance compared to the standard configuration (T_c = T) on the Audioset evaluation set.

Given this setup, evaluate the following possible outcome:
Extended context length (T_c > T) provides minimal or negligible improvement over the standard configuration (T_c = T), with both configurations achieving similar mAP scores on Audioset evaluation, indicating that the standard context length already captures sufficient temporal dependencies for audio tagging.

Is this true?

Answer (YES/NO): YES